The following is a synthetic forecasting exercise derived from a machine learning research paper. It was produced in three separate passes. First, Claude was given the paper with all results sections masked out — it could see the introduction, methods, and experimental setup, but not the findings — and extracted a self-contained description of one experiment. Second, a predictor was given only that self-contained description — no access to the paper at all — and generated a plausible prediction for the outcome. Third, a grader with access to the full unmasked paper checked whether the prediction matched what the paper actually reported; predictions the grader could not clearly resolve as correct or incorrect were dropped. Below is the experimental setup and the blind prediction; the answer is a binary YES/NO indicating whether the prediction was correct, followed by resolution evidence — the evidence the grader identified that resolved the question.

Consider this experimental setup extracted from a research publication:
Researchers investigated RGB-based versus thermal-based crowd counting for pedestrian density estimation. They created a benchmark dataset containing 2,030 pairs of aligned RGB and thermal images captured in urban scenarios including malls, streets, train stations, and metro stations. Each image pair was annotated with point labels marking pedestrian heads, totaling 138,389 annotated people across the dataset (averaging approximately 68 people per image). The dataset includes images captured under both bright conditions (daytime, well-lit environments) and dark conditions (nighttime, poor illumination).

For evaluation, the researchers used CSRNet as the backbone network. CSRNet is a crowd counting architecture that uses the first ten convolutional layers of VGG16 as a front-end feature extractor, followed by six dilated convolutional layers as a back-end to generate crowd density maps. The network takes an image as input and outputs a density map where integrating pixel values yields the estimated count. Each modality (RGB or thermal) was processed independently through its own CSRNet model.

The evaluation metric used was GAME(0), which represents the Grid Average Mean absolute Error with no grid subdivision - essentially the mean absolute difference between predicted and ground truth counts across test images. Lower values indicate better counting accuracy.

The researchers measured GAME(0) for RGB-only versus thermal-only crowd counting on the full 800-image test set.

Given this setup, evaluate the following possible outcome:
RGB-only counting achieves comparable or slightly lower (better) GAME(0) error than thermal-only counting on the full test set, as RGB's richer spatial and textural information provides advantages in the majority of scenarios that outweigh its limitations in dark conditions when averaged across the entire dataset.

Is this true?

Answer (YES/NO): NO